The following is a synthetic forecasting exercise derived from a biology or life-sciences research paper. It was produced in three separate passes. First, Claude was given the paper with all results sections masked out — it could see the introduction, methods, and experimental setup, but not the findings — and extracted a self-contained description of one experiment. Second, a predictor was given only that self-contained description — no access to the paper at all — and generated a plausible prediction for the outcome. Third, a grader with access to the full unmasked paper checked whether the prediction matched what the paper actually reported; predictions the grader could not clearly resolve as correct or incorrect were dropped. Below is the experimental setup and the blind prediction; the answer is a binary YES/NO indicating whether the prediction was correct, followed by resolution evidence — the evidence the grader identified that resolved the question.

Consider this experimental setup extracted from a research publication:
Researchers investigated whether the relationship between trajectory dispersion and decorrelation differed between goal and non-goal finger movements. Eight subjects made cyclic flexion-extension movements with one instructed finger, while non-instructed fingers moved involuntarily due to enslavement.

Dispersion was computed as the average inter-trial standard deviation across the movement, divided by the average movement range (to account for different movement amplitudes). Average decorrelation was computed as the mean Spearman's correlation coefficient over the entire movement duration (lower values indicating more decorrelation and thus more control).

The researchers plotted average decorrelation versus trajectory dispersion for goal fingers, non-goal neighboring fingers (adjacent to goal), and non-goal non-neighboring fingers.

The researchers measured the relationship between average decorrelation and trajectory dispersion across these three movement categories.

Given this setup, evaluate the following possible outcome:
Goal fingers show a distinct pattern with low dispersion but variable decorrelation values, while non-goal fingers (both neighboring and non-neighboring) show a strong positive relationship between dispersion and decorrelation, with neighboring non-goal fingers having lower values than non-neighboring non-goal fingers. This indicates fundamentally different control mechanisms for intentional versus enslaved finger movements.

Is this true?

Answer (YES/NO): NO